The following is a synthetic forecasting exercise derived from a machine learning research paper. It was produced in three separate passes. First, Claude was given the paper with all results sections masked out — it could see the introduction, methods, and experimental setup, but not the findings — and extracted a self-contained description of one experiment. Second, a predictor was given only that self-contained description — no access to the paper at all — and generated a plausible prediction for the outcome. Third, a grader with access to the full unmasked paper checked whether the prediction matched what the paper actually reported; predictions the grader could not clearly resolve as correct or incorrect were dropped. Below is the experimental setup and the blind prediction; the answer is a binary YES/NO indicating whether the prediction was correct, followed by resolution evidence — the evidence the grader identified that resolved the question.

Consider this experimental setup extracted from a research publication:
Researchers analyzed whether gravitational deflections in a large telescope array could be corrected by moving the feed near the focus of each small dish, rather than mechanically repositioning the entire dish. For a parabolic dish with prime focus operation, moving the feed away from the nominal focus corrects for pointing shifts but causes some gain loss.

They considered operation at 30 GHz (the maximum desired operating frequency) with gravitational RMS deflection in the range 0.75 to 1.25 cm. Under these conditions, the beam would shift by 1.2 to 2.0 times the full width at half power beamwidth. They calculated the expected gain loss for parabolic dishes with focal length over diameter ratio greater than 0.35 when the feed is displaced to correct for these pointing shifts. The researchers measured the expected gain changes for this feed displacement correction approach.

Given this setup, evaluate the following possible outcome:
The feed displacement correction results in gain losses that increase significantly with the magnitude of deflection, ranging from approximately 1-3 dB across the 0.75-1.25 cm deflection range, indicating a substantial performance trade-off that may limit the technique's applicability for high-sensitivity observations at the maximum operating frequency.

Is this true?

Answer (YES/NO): NO